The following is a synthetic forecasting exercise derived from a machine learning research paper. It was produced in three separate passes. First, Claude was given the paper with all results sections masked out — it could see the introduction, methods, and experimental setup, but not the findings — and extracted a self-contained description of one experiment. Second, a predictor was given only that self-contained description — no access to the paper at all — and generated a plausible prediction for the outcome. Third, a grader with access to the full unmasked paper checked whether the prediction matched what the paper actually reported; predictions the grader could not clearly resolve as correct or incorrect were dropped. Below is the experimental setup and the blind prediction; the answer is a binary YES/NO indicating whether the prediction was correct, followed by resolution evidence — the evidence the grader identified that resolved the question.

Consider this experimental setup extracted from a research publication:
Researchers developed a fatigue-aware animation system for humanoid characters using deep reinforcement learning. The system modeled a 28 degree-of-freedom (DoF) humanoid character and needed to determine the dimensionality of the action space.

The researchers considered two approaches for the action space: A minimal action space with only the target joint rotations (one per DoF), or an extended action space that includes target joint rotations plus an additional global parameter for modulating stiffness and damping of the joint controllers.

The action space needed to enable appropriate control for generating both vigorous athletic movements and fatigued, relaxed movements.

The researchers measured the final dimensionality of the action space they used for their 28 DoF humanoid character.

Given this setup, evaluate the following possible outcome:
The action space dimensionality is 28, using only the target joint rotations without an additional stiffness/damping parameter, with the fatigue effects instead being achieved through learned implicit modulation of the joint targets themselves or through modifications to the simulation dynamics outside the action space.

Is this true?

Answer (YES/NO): NO